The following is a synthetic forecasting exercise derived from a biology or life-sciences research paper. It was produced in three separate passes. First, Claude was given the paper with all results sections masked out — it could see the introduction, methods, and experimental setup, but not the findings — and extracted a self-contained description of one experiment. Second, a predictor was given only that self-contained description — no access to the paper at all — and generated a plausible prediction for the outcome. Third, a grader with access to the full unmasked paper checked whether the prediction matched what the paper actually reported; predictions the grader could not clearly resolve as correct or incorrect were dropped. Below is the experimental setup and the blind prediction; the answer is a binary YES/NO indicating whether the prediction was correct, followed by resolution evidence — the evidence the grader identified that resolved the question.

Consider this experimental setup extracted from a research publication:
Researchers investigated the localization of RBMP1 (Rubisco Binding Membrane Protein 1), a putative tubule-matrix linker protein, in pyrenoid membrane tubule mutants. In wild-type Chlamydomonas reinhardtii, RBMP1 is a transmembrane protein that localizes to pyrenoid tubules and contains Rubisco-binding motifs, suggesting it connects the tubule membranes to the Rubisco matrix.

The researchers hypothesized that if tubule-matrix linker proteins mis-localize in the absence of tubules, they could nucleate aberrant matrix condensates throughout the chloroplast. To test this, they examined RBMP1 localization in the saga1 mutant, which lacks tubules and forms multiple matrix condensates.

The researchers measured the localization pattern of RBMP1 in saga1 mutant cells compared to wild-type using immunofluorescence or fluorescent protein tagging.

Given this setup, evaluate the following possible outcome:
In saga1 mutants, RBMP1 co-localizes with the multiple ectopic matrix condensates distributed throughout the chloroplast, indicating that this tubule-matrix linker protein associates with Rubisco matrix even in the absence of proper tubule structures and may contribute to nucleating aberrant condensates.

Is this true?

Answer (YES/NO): YES